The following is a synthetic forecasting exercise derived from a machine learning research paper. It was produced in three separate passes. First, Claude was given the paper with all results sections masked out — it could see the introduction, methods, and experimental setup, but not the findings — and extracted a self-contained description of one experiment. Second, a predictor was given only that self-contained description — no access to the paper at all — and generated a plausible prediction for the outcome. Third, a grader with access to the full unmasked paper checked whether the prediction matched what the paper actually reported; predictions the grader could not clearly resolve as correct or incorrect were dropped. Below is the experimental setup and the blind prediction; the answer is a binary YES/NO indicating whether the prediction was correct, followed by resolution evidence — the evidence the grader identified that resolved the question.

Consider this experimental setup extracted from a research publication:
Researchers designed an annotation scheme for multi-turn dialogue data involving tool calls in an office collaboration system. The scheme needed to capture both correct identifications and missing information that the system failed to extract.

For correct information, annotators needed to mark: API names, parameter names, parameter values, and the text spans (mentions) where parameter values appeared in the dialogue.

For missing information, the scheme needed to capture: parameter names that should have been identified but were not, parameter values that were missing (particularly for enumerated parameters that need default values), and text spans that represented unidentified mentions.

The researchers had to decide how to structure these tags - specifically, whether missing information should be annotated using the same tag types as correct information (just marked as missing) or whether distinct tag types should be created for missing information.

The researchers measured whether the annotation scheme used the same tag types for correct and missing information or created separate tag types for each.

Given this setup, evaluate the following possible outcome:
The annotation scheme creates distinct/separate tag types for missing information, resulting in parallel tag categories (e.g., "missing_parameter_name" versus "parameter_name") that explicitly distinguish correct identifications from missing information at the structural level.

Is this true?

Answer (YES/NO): YES